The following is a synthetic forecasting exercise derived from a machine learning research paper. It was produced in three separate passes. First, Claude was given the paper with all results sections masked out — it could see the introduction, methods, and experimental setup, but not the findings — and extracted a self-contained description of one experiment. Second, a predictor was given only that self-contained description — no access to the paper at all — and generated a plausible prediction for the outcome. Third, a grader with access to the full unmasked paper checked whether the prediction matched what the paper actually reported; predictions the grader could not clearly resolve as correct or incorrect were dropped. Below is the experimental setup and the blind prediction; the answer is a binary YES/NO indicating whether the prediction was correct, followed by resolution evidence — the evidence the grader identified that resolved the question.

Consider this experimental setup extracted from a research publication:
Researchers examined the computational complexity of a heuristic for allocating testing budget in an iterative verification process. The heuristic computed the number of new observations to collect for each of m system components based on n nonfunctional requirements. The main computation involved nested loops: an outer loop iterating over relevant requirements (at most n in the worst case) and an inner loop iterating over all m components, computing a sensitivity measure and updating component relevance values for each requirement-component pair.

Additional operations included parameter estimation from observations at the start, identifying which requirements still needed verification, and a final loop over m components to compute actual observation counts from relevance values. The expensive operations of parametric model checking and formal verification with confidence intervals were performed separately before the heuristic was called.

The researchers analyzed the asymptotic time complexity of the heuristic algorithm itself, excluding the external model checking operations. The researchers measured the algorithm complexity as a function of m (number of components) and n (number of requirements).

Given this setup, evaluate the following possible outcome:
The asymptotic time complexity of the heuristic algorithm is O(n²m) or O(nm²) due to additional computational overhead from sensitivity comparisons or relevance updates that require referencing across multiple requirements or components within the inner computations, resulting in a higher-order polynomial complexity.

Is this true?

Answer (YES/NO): NO